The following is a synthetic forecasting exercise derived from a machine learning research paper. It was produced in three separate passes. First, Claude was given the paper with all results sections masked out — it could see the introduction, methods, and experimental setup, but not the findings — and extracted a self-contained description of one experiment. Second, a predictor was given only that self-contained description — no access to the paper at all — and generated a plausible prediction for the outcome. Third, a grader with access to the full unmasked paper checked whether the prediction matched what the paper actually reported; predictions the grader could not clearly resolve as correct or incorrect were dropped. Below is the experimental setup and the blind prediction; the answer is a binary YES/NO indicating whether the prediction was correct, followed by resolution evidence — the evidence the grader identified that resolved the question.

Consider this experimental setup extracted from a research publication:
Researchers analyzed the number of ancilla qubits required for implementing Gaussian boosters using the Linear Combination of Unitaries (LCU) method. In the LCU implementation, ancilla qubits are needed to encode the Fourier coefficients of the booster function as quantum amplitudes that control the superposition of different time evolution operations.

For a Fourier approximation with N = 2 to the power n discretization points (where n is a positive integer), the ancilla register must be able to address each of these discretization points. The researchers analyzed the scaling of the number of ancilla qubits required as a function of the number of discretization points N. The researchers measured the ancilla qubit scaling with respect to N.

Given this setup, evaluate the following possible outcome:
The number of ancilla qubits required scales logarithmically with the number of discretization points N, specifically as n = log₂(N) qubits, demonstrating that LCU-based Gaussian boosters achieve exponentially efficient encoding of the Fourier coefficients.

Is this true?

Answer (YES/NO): NO